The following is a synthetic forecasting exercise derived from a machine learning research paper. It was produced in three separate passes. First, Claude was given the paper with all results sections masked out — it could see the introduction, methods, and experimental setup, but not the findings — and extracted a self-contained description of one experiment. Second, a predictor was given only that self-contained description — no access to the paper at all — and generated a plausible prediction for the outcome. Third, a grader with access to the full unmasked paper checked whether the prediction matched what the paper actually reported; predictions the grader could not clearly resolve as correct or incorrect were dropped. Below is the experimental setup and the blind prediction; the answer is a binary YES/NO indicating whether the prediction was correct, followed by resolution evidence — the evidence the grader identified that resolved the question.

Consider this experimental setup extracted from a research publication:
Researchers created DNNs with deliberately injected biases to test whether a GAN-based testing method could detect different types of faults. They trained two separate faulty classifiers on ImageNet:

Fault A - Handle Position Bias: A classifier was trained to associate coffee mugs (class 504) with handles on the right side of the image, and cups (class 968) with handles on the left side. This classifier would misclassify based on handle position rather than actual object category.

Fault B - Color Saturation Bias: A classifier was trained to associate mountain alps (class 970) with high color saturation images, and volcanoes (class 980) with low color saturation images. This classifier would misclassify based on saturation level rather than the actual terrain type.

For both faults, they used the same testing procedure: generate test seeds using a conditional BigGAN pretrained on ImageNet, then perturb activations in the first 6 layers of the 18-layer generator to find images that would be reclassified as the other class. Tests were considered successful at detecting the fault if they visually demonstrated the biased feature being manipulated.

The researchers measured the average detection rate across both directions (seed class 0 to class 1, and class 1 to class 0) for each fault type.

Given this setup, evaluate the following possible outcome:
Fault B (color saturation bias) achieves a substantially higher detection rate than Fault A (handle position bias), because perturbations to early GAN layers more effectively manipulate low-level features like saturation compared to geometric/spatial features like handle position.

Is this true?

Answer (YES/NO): YES